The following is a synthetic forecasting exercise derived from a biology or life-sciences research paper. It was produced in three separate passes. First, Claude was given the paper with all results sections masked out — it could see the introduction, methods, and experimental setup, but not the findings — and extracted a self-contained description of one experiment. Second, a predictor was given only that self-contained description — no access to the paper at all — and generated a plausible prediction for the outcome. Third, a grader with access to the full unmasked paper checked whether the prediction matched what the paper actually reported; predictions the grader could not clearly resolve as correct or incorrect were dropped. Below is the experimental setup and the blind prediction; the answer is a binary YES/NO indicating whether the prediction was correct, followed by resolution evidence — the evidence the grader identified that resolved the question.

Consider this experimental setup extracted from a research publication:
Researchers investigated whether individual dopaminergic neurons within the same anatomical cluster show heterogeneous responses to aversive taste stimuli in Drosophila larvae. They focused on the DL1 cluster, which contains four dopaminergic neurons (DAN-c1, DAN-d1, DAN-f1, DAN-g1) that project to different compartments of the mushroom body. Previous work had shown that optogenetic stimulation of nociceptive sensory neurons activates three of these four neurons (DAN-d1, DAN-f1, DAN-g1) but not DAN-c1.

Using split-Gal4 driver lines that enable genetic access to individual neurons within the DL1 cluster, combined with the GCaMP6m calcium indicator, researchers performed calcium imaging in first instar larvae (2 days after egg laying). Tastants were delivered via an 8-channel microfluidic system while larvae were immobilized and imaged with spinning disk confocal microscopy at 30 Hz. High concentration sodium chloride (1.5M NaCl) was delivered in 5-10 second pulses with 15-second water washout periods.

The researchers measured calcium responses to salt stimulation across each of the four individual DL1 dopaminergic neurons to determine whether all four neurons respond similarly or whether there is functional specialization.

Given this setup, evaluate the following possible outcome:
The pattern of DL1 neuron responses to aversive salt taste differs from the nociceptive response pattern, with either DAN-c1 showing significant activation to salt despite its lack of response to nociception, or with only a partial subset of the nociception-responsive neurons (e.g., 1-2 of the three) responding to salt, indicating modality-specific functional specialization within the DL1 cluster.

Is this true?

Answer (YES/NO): YES